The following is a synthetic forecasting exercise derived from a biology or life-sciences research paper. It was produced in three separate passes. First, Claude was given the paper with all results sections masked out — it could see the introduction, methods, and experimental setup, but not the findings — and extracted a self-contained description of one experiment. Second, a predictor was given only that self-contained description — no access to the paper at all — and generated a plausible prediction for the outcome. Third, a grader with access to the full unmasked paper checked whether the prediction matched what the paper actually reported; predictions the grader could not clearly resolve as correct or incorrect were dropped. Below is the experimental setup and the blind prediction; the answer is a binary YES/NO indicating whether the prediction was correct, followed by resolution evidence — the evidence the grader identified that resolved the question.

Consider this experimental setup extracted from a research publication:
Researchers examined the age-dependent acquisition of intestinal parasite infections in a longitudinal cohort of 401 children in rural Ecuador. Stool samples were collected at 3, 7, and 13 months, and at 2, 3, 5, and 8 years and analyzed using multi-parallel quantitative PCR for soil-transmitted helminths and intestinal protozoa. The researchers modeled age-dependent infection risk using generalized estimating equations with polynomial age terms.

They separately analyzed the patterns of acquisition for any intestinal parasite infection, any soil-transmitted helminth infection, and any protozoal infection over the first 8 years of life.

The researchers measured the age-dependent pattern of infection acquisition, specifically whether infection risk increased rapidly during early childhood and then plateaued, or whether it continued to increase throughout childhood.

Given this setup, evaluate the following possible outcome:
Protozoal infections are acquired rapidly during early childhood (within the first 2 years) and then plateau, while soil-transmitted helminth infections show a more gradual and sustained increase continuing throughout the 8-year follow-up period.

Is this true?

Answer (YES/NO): NO